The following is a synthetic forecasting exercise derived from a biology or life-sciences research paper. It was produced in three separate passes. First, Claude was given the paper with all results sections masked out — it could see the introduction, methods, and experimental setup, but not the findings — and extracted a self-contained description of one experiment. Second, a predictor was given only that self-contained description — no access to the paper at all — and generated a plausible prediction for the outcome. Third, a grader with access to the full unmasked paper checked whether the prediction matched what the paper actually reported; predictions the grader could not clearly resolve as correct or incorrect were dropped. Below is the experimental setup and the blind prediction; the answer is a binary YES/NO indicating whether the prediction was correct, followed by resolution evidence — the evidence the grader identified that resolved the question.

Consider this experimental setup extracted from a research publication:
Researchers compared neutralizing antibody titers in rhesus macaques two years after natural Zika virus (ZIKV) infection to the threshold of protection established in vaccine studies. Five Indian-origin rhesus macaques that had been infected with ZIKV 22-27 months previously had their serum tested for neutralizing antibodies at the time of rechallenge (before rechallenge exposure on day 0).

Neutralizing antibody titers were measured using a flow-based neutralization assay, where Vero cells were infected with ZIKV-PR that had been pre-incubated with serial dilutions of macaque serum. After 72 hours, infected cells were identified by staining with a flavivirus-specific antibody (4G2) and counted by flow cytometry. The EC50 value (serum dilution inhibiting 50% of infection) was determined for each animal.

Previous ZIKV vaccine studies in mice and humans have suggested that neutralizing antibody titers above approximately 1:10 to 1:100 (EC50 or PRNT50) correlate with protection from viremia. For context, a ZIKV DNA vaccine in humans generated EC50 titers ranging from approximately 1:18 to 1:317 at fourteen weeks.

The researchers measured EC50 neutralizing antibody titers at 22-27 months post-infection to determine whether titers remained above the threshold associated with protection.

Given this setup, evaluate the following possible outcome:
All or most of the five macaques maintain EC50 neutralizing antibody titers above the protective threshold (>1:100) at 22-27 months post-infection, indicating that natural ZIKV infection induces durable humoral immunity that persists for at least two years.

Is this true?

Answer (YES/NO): YES